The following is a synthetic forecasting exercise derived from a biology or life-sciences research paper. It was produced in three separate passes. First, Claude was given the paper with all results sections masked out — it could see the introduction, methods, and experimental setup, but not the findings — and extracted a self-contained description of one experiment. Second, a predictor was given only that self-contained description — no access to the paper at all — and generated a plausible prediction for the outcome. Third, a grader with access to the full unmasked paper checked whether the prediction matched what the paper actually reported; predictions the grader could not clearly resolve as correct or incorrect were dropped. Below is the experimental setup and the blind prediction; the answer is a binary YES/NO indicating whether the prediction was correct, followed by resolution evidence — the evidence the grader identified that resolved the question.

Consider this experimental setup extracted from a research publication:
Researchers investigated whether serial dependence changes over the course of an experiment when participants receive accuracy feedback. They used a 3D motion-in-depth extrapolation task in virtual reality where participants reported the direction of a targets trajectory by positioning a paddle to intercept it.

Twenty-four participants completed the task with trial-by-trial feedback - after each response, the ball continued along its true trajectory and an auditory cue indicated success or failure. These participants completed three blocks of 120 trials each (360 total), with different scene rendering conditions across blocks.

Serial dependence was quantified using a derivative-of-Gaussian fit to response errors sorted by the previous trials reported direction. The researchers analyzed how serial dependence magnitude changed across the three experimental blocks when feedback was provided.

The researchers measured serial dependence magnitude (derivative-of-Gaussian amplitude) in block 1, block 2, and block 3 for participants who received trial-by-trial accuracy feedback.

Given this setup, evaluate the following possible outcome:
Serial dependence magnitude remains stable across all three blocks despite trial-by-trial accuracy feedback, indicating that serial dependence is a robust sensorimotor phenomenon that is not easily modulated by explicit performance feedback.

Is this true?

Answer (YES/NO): NO